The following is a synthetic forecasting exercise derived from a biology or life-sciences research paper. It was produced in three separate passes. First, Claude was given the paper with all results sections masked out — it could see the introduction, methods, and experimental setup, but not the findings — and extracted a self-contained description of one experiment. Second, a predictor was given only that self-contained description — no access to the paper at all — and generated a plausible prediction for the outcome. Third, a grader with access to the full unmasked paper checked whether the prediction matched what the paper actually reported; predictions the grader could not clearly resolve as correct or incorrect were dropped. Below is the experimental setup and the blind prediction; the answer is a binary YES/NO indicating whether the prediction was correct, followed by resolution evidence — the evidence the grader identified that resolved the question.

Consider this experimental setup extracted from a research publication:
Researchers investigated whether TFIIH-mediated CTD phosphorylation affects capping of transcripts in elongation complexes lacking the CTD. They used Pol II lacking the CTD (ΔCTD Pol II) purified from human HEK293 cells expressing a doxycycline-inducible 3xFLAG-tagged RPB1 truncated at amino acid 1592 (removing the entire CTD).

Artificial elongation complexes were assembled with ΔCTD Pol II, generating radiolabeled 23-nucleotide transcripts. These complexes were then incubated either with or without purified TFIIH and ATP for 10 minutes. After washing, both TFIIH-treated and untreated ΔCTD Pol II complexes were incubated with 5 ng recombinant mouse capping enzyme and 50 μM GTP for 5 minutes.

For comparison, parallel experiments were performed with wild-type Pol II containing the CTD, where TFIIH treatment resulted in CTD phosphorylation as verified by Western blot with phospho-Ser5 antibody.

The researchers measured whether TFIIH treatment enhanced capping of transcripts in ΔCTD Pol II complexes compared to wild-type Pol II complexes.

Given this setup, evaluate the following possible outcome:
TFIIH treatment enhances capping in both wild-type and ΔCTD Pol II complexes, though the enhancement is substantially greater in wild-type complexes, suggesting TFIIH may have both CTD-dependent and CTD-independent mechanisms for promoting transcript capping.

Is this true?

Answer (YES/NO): NO